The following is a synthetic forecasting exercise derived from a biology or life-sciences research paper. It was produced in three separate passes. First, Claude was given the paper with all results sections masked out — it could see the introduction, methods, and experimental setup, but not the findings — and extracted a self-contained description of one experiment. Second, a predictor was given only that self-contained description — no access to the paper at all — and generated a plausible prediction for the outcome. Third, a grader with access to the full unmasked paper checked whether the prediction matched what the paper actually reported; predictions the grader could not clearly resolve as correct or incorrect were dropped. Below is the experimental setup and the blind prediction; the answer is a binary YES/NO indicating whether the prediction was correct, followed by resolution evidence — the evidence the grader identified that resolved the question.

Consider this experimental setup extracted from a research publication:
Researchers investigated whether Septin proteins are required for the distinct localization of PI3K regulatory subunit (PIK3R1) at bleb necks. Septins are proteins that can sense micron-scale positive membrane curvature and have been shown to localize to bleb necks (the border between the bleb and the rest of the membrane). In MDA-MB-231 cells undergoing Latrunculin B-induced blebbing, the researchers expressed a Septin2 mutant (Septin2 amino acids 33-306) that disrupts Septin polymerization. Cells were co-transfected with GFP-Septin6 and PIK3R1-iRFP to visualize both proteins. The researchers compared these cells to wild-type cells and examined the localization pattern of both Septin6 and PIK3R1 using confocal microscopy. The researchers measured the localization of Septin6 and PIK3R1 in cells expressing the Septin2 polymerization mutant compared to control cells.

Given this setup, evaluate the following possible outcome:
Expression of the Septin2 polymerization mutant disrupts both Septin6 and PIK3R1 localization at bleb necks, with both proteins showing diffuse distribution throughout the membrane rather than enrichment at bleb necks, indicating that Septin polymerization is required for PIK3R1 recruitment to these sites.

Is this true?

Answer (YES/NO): YES